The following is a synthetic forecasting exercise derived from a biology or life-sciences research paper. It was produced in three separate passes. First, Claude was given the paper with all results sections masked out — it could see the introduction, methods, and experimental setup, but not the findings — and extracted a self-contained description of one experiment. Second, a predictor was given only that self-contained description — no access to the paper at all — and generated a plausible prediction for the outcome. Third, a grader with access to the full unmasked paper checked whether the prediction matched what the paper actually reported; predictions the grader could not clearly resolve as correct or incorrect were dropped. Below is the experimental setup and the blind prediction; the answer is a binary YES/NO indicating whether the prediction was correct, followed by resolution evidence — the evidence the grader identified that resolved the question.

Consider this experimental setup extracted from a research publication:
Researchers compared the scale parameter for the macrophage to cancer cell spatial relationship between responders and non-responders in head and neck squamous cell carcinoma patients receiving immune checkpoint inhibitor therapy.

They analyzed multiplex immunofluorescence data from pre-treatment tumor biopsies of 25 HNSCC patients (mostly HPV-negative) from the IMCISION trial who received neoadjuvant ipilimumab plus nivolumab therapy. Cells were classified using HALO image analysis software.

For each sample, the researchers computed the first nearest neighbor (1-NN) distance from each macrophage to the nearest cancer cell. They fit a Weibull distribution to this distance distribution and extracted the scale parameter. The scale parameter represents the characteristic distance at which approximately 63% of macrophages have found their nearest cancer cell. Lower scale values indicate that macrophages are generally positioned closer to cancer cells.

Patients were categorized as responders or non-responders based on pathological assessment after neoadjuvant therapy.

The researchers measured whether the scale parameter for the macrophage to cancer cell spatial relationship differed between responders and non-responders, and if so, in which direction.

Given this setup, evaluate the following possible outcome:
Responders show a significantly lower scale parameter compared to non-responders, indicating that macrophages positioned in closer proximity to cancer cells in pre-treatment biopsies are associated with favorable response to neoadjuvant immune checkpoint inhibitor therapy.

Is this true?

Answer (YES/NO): YES